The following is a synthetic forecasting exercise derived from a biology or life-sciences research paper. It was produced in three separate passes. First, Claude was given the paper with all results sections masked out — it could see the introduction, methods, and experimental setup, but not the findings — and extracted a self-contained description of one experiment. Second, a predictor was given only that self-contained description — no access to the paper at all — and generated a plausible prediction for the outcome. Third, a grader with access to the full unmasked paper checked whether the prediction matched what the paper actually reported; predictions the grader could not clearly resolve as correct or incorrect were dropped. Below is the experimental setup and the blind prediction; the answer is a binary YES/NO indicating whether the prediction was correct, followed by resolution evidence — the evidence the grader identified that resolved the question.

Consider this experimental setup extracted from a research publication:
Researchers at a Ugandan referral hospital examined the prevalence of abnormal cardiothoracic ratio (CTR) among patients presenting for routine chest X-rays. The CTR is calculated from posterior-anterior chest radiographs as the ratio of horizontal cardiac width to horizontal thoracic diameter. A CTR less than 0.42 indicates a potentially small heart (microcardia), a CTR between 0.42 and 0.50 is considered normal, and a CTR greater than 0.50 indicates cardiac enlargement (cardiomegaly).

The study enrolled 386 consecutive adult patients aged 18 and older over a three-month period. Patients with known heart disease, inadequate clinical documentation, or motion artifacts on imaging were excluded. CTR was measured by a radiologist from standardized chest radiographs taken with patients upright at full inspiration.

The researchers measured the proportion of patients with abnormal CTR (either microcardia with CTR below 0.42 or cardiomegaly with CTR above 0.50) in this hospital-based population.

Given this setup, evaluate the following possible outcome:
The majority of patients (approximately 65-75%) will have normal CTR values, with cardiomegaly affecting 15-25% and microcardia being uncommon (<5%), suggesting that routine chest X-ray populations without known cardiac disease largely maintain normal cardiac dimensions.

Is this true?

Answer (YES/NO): NO